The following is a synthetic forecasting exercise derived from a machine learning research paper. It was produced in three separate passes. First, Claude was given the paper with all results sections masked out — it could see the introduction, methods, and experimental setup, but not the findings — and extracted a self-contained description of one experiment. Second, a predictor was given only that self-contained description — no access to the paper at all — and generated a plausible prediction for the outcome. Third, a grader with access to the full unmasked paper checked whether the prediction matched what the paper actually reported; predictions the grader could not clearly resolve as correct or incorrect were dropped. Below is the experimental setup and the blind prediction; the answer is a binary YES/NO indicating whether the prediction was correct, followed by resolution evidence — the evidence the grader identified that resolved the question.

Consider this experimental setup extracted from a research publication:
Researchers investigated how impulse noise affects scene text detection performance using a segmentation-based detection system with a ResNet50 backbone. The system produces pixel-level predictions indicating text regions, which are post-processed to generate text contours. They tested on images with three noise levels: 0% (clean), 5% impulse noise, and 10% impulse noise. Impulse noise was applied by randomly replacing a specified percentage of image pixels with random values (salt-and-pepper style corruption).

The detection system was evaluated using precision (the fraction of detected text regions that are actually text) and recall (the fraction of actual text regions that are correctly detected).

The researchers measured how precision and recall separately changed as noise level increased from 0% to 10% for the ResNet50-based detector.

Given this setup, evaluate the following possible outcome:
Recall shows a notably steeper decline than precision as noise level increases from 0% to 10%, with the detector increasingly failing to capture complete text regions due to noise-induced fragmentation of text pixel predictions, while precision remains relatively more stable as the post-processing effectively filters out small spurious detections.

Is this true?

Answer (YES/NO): YES